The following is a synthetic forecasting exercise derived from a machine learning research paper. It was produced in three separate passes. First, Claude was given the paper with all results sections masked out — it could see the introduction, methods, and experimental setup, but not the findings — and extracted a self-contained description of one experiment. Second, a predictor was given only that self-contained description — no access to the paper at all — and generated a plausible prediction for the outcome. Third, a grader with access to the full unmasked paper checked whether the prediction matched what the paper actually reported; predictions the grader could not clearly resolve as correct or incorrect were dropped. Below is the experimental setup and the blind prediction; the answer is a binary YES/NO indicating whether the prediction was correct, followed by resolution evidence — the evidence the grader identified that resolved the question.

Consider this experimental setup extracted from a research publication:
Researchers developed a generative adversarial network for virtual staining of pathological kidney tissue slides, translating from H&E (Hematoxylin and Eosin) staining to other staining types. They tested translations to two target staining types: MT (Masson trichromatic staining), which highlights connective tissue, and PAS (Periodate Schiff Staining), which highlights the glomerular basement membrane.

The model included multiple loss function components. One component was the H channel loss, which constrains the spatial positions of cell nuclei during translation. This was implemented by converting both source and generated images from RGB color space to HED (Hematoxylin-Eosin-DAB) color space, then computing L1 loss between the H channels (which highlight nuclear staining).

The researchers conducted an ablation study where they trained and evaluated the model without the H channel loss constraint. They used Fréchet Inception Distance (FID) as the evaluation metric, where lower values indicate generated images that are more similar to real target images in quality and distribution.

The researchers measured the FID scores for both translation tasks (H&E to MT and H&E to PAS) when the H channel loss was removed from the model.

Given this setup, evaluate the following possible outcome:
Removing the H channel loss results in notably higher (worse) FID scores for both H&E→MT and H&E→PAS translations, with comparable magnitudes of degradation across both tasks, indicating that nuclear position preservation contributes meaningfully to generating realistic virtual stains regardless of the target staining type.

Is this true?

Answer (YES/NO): NO